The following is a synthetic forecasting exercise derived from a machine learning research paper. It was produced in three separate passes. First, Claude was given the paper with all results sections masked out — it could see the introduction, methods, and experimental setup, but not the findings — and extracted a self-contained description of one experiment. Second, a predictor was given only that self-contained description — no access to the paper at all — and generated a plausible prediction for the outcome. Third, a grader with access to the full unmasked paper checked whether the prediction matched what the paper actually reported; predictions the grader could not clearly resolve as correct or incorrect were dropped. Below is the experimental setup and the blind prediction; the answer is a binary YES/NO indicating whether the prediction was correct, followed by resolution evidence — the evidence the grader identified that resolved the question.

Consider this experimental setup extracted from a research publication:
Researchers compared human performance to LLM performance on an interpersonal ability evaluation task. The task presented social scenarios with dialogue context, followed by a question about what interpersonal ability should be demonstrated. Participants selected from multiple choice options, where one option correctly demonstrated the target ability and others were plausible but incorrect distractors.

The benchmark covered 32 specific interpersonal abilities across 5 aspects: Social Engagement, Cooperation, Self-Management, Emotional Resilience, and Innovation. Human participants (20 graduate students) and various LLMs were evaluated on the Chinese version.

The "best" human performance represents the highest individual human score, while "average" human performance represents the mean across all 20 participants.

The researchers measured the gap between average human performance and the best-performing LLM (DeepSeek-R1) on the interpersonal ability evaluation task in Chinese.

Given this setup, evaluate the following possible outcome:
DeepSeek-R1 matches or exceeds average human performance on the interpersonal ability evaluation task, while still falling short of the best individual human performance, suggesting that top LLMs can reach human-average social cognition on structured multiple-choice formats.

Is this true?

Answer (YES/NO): NO